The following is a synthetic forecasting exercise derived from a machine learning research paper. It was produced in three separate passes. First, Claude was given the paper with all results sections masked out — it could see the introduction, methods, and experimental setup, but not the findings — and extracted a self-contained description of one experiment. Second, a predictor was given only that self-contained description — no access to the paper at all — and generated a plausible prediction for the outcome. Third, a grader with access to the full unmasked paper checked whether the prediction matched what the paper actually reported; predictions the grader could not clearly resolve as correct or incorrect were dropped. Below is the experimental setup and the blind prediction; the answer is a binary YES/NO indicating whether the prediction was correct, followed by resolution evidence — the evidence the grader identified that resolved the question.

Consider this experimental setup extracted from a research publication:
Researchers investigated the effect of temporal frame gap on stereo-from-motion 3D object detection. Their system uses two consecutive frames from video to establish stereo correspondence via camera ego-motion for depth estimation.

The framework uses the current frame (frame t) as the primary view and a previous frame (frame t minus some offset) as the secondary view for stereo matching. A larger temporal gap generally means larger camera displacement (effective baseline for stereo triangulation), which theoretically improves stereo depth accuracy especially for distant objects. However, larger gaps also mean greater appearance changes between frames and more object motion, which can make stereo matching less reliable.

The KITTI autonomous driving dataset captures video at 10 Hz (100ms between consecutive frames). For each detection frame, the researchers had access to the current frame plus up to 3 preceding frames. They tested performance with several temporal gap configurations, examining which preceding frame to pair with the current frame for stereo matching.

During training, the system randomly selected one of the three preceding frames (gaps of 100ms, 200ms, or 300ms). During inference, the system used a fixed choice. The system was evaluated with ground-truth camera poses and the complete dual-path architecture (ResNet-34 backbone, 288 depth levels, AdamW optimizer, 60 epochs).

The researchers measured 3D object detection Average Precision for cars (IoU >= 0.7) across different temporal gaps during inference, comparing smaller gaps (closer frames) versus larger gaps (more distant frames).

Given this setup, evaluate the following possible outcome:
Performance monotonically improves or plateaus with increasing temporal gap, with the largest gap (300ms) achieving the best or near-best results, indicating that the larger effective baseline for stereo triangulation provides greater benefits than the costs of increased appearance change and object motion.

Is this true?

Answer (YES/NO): YES